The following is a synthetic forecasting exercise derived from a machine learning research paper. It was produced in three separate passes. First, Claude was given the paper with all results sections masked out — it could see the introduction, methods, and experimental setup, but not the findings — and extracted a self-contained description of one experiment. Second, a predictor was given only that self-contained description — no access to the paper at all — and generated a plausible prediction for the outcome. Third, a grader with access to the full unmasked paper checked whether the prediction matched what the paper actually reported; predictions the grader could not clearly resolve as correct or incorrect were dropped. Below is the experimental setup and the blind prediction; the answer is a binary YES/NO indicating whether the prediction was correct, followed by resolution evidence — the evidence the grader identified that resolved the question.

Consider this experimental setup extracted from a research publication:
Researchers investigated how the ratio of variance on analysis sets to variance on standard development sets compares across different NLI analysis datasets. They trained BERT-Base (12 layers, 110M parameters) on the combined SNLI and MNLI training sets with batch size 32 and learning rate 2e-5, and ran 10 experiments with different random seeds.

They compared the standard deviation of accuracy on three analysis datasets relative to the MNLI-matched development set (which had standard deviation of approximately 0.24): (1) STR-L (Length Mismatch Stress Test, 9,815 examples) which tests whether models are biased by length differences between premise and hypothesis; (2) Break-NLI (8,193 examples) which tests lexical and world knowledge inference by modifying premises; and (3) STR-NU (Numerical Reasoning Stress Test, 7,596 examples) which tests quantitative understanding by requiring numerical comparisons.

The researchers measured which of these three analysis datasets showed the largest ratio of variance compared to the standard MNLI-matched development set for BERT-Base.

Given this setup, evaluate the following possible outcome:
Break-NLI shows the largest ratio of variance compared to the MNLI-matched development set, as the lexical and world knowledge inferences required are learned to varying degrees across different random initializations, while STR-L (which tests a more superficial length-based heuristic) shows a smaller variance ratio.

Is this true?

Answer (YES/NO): NO